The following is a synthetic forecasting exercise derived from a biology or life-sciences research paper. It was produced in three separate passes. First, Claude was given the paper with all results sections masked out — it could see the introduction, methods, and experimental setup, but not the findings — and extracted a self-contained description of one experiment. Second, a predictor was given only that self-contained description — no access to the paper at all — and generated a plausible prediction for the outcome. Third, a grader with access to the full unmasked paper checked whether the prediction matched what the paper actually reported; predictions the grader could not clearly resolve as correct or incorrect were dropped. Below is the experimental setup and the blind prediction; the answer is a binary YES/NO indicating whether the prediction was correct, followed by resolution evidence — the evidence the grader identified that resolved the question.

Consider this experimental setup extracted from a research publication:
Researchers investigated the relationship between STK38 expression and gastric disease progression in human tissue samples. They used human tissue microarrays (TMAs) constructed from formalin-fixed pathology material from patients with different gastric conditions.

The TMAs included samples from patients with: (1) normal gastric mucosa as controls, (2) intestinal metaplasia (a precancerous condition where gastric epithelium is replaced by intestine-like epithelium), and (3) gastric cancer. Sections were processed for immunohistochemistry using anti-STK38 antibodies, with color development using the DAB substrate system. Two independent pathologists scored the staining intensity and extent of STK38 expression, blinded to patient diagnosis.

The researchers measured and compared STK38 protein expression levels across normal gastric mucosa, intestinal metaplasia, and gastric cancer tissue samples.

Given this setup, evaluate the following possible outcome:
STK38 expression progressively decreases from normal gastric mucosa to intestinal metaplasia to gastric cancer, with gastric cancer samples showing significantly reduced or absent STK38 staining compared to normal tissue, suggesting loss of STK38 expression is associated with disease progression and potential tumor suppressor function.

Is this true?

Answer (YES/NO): YES